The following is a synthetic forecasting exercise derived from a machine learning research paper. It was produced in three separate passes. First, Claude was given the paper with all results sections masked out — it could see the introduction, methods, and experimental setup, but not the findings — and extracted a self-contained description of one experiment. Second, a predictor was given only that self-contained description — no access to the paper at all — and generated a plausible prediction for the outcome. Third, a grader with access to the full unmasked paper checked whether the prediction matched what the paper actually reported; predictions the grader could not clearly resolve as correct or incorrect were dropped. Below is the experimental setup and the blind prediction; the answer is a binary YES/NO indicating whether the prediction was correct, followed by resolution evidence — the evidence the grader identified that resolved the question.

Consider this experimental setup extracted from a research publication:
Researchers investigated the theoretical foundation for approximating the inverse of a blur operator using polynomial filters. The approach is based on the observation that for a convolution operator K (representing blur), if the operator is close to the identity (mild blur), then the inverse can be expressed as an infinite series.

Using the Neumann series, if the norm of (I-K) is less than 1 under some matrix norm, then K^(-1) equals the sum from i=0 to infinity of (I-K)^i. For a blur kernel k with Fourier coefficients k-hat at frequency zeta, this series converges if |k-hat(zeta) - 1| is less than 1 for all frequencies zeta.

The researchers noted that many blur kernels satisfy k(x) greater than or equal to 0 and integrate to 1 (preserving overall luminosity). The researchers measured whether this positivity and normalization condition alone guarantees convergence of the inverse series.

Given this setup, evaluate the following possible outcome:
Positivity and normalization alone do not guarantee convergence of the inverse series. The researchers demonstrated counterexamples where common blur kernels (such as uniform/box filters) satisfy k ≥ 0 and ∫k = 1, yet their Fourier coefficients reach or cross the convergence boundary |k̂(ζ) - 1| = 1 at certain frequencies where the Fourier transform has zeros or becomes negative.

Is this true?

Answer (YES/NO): NO